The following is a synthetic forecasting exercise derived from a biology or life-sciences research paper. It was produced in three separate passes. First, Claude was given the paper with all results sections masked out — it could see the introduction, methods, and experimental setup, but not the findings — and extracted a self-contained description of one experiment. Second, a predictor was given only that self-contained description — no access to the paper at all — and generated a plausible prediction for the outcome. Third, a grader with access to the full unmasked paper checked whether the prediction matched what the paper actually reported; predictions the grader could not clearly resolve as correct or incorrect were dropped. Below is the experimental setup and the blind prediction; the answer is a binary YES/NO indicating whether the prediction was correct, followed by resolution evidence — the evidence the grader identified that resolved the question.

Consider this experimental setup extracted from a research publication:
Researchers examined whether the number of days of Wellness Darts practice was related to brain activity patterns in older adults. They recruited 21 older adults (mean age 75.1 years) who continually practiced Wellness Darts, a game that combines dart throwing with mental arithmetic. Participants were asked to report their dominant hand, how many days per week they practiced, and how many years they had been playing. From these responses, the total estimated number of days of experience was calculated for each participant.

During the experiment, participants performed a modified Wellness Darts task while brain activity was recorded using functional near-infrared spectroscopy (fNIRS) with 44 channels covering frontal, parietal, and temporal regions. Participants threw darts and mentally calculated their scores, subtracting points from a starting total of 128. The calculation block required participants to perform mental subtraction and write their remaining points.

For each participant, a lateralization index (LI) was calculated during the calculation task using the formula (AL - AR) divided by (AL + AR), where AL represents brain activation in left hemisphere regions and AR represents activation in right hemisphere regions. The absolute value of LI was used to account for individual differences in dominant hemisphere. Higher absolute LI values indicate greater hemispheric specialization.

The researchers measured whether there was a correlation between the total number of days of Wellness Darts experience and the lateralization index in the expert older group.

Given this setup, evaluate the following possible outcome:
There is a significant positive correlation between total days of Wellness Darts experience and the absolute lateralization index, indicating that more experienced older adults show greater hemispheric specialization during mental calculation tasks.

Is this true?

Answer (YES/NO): NO